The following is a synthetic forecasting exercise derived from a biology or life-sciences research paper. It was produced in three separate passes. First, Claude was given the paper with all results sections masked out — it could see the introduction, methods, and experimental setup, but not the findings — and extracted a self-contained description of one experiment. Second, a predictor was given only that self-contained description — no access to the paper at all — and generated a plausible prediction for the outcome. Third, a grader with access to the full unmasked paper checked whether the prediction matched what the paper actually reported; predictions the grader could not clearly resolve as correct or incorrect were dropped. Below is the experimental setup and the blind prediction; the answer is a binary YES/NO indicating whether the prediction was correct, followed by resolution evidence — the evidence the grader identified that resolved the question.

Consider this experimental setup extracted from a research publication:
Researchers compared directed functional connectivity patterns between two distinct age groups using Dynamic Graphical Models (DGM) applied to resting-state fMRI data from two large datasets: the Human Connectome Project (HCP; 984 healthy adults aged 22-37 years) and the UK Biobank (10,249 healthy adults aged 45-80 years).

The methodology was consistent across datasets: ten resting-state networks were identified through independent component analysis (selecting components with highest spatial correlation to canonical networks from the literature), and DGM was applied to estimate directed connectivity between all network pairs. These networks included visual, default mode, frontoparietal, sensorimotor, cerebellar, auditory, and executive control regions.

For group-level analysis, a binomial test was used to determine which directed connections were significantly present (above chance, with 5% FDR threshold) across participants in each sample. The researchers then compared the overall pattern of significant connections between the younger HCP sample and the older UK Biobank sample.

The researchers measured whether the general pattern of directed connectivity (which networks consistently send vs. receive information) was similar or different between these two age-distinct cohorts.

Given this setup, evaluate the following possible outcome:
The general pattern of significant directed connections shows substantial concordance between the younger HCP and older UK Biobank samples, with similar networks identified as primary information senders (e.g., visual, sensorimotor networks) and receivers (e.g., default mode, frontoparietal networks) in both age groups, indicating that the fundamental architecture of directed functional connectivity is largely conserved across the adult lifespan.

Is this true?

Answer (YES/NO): NO